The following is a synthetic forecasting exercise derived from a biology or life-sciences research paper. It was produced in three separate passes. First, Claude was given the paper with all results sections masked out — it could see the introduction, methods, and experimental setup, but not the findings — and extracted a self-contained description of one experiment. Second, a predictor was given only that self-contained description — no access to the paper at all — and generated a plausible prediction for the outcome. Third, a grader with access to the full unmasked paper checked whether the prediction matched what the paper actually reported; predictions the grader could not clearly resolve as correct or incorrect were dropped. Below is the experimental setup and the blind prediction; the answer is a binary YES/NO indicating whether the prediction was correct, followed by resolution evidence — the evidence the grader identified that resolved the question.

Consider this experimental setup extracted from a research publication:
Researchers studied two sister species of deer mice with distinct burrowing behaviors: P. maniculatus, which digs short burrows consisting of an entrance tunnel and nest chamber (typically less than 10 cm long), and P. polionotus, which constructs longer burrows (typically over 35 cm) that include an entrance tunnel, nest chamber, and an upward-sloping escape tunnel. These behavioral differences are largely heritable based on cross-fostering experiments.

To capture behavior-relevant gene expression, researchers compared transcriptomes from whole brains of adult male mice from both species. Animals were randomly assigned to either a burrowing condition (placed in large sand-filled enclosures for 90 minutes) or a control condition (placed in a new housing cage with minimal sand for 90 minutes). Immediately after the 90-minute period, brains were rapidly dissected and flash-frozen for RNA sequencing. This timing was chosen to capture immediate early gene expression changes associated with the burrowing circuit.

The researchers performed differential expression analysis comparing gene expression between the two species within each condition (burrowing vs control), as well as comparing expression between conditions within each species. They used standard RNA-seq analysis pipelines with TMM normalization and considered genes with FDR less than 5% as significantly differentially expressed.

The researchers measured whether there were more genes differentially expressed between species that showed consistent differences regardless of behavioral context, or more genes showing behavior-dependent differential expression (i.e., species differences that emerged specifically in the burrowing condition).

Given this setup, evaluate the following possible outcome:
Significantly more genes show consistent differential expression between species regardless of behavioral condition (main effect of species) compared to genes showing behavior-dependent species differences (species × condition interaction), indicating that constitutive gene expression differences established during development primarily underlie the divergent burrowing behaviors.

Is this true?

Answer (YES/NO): NO